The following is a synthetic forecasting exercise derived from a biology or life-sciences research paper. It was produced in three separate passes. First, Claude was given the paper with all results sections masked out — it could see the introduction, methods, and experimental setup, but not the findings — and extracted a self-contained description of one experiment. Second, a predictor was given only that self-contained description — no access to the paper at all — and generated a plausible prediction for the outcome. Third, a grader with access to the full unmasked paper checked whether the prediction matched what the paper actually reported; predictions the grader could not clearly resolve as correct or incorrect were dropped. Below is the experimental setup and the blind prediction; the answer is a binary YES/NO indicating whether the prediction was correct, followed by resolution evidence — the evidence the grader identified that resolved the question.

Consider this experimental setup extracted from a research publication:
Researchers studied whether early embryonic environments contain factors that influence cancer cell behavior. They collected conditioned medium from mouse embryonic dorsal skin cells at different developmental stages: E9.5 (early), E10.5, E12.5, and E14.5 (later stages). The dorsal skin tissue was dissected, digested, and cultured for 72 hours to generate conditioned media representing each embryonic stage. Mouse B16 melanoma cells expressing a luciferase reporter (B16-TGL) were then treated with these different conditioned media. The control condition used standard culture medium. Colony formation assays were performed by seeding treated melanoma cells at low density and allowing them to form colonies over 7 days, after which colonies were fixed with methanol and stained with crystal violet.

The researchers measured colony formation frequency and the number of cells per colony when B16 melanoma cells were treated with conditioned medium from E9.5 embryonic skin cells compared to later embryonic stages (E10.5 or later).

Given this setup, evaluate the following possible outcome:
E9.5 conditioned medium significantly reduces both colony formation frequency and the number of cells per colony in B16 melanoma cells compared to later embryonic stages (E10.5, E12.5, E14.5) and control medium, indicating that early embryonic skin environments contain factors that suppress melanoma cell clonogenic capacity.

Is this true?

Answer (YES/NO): YES